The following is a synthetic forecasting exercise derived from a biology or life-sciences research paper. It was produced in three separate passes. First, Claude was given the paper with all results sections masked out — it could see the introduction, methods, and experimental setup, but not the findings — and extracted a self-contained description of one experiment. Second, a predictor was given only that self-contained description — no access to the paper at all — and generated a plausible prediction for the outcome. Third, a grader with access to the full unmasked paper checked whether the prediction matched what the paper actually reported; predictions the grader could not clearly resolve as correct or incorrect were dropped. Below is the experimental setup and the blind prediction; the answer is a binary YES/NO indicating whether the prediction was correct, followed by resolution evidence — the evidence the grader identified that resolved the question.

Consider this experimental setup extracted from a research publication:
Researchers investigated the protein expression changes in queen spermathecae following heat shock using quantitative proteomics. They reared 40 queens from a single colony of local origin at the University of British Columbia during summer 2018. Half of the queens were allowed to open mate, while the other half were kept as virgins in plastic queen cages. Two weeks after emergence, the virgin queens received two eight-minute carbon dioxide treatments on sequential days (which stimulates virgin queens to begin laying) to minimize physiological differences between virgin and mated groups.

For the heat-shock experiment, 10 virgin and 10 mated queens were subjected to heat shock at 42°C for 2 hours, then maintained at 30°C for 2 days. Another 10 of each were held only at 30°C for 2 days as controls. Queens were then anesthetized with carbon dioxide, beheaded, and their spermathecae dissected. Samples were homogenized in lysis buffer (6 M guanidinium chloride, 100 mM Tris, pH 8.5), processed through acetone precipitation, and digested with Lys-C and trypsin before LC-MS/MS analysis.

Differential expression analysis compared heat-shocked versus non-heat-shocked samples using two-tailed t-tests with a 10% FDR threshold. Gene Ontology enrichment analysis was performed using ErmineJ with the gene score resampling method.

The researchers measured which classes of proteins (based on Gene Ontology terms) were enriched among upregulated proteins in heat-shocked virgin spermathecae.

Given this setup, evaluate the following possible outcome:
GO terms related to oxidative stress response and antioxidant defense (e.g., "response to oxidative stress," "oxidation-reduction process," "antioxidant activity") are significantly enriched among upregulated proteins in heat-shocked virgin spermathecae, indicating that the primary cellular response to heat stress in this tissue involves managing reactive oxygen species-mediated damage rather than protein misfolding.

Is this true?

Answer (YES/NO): NO